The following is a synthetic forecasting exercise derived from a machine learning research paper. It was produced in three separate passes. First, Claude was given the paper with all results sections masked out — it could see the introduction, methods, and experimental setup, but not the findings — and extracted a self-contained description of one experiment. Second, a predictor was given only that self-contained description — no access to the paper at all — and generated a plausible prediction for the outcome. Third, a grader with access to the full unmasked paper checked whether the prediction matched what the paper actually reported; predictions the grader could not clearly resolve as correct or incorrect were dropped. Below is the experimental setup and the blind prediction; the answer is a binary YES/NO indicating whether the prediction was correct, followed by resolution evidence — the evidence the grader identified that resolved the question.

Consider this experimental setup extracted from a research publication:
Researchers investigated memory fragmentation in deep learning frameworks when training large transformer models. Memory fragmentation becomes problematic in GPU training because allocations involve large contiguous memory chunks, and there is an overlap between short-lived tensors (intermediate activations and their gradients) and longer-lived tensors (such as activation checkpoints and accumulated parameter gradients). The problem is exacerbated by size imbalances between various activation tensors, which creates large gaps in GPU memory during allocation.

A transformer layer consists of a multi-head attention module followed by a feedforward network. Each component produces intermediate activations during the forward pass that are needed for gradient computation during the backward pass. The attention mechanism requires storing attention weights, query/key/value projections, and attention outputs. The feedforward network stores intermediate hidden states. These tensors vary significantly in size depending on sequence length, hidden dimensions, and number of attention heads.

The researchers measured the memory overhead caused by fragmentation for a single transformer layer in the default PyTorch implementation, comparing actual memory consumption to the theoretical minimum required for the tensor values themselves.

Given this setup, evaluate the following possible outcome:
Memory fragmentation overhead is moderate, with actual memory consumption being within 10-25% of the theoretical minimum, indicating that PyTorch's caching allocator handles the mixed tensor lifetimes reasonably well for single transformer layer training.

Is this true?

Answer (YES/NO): NO